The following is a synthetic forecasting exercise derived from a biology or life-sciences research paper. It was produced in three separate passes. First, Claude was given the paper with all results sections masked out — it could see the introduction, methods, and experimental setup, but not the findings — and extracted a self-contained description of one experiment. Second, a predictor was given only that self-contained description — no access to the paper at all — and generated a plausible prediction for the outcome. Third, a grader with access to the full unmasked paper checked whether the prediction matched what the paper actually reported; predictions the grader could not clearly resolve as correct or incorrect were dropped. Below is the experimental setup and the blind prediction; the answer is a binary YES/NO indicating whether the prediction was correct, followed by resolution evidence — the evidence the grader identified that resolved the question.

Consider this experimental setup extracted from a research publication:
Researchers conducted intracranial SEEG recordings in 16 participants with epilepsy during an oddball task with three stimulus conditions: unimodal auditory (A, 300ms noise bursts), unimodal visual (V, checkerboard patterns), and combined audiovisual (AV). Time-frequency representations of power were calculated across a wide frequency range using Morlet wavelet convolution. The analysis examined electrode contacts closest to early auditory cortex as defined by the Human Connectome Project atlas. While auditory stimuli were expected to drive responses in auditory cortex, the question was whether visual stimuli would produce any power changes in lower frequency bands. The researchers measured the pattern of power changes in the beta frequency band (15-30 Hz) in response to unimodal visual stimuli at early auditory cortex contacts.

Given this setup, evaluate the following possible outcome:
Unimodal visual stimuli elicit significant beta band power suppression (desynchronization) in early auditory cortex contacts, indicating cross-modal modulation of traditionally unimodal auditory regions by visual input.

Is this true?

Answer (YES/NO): YES